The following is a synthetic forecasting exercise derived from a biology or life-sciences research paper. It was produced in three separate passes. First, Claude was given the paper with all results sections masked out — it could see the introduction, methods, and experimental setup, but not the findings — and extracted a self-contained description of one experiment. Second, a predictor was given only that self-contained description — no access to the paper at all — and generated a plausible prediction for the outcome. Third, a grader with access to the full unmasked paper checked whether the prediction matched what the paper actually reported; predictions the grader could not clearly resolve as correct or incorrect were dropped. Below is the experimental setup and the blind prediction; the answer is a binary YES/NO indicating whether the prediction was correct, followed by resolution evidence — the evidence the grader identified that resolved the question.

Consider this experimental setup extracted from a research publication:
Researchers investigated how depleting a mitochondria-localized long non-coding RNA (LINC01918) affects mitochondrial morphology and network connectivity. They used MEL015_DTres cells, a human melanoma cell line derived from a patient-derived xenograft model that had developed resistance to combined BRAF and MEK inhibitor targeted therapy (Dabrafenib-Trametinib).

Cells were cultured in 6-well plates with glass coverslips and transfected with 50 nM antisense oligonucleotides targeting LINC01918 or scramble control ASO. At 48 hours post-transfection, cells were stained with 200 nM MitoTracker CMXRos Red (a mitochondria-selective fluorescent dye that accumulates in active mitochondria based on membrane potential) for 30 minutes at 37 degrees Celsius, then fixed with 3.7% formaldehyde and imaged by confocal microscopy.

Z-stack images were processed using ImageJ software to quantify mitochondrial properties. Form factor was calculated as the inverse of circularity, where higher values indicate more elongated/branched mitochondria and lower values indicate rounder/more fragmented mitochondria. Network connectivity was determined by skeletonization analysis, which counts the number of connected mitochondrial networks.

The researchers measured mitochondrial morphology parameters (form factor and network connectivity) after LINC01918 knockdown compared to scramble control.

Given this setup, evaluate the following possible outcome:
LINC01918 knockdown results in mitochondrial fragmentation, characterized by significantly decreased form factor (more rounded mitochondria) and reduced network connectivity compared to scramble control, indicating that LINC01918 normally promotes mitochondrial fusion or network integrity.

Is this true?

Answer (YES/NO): NO